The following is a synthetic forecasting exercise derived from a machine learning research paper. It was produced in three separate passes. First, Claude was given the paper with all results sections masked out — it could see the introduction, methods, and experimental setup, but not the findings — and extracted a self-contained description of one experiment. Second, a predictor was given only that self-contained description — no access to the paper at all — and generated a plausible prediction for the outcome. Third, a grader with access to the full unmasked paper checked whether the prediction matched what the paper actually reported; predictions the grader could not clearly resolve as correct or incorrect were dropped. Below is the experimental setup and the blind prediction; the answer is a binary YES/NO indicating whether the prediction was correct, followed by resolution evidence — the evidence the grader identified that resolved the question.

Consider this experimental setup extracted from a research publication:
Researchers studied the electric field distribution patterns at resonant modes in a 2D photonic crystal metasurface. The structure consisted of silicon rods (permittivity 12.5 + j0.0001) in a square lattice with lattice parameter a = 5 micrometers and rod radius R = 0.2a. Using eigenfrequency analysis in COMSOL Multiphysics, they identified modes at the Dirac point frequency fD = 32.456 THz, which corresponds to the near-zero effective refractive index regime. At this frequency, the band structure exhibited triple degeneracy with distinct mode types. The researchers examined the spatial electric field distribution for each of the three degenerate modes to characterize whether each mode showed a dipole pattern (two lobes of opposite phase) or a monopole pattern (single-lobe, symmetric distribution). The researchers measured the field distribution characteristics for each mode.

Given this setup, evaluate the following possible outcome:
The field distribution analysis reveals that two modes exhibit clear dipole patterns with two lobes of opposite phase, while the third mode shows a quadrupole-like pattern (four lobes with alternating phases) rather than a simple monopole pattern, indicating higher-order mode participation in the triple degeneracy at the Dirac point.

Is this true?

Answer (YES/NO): NO